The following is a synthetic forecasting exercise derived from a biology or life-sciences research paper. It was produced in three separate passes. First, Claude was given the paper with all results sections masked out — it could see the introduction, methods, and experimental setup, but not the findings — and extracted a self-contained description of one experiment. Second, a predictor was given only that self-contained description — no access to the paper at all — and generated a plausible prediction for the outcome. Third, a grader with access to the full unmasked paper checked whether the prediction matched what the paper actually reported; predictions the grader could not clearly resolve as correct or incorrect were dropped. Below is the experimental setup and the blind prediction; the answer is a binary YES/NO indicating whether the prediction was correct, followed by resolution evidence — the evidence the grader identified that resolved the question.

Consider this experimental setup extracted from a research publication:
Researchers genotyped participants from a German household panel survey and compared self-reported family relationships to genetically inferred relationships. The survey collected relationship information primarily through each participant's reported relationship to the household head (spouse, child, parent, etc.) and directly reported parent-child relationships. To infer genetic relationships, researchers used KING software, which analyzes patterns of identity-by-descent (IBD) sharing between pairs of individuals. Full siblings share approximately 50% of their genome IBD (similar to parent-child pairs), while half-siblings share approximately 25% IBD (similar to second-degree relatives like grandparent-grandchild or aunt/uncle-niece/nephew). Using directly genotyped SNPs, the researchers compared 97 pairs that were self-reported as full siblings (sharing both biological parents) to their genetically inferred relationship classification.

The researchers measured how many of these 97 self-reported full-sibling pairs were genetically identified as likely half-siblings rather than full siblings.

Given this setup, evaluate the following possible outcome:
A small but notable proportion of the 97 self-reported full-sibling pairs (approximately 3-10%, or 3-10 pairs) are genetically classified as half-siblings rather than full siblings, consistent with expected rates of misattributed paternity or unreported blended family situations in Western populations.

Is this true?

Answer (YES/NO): NO